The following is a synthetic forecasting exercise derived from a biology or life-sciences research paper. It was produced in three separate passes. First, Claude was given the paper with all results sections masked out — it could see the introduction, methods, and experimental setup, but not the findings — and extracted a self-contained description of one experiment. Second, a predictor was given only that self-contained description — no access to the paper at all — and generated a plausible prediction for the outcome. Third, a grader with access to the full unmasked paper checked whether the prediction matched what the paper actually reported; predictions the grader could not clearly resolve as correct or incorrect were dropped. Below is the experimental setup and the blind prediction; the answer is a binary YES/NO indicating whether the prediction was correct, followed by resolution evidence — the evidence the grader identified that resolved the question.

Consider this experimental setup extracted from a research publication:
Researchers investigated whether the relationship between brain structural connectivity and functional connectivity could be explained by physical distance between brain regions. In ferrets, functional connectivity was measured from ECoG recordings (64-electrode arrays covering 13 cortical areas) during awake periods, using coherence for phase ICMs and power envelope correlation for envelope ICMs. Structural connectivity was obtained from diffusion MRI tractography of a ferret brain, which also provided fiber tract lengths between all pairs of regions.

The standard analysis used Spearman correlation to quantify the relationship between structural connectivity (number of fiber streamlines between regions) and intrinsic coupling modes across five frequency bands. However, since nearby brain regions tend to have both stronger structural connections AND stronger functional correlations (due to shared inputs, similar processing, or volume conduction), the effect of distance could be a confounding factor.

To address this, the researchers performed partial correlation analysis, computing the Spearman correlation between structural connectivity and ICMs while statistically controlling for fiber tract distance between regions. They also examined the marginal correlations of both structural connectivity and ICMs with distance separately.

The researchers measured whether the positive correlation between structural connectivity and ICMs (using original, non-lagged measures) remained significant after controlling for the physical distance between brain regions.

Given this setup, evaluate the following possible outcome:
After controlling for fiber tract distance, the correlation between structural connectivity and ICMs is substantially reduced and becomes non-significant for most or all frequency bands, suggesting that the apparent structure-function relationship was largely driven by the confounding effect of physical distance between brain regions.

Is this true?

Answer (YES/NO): YES